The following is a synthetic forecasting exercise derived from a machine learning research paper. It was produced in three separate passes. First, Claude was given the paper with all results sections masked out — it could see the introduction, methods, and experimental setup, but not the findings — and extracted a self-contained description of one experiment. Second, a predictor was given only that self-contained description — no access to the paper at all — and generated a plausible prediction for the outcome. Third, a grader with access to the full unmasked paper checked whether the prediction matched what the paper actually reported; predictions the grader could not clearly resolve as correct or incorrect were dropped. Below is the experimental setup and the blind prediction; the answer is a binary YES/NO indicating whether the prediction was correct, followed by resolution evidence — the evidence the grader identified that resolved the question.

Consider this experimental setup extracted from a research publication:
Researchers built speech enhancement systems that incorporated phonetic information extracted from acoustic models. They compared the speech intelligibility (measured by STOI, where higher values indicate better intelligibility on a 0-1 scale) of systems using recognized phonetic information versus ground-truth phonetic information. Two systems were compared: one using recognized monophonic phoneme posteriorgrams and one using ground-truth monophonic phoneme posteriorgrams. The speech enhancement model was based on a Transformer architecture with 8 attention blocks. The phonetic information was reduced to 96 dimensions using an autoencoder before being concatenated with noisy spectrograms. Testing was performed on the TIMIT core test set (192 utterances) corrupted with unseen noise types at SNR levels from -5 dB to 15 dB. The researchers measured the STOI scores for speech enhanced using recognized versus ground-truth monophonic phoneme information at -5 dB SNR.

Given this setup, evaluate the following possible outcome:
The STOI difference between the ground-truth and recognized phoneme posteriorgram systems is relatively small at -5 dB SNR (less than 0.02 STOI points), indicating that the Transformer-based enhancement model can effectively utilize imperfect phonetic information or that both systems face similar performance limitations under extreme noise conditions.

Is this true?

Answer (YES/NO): NO